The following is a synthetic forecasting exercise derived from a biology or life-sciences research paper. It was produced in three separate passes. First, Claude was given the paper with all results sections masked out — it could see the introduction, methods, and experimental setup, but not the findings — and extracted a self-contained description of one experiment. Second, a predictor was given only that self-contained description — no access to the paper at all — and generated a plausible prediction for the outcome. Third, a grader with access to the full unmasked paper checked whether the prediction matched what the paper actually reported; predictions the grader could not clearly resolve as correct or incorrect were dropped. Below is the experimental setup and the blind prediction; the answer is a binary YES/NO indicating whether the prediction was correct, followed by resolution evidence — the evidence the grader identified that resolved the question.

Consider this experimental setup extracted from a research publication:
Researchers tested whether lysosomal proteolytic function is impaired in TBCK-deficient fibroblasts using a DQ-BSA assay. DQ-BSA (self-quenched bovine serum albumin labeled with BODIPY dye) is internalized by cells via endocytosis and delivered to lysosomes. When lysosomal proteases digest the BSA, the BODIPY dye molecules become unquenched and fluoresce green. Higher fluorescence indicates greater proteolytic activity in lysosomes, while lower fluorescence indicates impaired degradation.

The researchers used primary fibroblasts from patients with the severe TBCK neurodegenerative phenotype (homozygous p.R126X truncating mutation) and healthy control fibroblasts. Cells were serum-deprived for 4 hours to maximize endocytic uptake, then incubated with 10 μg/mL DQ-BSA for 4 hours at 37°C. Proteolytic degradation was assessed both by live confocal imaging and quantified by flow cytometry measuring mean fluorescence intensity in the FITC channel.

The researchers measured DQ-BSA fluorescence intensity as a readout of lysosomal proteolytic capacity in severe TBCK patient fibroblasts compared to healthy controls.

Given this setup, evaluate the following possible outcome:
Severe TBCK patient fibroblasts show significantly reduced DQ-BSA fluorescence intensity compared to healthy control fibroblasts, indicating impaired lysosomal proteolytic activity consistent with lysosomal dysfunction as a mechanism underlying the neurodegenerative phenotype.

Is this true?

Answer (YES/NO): YES